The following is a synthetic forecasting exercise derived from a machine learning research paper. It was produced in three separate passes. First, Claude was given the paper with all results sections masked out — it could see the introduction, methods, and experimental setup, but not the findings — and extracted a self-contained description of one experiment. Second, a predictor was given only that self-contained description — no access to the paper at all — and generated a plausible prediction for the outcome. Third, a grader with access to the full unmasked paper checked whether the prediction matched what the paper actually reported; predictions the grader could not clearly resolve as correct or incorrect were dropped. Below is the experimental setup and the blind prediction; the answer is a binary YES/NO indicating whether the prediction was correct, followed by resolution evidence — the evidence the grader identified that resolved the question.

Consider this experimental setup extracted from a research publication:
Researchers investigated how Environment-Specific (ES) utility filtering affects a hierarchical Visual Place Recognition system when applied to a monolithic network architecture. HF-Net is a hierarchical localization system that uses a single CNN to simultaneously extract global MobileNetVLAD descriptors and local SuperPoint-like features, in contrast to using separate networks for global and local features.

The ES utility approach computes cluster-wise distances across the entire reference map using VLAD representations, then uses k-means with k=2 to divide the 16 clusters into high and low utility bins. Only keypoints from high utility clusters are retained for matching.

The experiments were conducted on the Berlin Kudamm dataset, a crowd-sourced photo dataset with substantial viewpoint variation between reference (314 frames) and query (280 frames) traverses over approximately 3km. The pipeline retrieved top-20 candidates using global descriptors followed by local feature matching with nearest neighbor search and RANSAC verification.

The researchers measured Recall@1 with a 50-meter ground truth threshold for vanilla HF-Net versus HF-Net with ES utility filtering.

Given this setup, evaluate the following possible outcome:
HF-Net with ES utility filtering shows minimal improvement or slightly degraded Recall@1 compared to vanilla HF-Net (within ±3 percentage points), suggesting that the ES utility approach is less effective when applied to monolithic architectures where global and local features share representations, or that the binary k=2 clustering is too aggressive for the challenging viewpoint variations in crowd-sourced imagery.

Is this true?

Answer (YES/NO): YES